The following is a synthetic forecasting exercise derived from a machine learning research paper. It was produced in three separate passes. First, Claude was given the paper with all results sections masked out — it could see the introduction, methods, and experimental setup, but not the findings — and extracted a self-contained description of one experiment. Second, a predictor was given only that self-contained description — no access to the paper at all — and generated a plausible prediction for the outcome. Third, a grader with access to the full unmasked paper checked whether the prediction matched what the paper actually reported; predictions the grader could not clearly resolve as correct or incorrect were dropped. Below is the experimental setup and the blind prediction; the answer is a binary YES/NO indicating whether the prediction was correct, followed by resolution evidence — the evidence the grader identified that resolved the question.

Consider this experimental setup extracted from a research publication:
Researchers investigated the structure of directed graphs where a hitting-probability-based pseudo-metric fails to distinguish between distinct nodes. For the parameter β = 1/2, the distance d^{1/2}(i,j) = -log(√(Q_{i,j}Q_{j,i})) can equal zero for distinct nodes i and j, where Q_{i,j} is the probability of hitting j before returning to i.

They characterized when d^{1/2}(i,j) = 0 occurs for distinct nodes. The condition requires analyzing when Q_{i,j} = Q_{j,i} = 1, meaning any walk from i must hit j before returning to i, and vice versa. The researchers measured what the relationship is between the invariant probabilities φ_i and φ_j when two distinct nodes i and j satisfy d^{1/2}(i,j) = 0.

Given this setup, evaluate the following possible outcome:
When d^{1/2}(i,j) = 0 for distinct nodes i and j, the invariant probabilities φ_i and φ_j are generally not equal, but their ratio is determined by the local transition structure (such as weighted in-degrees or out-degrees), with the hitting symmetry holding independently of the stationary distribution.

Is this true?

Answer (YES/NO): NO